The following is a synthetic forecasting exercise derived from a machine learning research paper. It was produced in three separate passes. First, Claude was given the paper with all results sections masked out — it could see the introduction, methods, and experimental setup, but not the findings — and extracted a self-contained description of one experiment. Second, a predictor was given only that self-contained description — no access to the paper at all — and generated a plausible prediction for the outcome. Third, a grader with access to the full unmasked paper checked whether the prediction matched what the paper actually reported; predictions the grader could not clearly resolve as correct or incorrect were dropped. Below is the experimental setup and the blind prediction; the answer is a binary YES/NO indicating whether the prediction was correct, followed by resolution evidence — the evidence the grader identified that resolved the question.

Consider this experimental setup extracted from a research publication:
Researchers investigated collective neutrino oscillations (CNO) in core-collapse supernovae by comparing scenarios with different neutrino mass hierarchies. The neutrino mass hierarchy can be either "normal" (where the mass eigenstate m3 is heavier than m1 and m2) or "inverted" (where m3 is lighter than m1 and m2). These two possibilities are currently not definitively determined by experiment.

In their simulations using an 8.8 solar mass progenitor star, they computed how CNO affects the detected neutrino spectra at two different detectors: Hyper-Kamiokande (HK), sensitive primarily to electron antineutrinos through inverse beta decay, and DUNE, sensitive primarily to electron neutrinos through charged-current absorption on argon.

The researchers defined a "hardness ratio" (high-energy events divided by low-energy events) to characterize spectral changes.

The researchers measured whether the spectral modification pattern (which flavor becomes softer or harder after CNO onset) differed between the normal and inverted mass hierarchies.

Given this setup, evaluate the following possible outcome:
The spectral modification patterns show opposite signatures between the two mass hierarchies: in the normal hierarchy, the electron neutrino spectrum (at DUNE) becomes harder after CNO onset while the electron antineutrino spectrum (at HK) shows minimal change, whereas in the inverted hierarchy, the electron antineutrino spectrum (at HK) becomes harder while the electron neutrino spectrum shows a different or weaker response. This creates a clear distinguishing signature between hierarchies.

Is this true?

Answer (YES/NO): NO